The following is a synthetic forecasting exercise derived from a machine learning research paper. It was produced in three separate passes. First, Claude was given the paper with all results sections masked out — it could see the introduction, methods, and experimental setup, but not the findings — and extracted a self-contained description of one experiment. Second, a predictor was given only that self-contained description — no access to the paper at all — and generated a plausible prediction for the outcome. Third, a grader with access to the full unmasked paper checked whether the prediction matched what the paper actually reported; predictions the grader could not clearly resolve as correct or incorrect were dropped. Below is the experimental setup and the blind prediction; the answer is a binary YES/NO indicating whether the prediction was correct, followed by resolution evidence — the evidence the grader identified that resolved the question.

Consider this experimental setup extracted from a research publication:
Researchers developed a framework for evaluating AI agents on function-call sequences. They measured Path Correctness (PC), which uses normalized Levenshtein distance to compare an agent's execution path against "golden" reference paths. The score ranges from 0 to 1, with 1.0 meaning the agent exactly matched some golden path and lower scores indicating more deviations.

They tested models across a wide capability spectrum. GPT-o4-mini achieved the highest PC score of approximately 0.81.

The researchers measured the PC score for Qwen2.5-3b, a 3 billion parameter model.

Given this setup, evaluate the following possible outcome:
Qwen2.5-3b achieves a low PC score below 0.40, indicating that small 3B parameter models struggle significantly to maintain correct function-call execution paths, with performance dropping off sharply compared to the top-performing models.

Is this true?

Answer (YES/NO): YES